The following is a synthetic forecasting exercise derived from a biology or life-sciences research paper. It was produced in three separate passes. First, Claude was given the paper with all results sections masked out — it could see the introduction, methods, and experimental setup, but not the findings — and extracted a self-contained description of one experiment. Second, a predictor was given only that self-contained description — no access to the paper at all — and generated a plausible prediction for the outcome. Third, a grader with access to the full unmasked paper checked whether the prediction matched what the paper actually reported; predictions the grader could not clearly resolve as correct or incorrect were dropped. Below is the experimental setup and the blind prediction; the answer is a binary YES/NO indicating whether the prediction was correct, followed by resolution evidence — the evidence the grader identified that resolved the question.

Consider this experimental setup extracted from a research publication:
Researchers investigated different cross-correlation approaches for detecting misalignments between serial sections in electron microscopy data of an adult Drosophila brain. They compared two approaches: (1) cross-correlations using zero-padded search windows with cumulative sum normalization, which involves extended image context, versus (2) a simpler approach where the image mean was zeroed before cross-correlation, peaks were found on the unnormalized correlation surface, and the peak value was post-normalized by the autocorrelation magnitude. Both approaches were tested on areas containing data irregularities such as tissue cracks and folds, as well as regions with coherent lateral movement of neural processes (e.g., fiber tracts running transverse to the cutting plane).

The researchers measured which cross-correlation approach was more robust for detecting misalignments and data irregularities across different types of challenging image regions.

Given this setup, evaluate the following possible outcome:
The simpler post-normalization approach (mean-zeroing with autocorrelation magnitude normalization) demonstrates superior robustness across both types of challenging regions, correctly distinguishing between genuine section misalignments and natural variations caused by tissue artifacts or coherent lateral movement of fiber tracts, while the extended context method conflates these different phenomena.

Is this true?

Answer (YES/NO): NO